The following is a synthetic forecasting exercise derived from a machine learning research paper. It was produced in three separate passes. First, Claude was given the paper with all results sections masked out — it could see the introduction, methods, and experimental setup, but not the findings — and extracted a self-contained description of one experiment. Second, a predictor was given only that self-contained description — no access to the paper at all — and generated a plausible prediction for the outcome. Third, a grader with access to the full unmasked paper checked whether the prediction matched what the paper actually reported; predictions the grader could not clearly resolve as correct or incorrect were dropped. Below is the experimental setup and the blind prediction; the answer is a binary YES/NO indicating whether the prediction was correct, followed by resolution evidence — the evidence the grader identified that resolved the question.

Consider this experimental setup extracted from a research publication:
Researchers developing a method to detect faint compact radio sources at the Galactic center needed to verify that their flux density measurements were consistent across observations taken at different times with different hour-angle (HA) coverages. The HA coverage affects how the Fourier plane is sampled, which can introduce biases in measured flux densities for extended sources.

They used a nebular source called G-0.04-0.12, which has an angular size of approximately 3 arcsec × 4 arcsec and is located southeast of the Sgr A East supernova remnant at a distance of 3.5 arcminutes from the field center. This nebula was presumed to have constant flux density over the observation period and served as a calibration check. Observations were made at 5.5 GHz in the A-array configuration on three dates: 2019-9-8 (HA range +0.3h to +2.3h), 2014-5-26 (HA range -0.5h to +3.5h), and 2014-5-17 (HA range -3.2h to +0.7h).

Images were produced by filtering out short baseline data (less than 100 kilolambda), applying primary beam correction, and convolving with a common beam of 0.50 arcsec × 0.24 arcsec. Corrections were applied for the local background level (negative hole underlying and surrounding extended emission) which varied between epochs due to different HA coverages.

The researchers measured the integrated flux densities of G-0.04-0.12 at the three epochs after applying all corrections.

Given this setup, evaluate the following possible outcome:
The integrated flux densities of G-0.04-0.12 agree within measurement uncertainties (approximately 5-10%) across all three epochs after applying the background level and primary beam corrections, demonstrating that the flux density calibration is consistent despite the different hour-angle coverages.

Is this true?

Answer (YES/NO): YES